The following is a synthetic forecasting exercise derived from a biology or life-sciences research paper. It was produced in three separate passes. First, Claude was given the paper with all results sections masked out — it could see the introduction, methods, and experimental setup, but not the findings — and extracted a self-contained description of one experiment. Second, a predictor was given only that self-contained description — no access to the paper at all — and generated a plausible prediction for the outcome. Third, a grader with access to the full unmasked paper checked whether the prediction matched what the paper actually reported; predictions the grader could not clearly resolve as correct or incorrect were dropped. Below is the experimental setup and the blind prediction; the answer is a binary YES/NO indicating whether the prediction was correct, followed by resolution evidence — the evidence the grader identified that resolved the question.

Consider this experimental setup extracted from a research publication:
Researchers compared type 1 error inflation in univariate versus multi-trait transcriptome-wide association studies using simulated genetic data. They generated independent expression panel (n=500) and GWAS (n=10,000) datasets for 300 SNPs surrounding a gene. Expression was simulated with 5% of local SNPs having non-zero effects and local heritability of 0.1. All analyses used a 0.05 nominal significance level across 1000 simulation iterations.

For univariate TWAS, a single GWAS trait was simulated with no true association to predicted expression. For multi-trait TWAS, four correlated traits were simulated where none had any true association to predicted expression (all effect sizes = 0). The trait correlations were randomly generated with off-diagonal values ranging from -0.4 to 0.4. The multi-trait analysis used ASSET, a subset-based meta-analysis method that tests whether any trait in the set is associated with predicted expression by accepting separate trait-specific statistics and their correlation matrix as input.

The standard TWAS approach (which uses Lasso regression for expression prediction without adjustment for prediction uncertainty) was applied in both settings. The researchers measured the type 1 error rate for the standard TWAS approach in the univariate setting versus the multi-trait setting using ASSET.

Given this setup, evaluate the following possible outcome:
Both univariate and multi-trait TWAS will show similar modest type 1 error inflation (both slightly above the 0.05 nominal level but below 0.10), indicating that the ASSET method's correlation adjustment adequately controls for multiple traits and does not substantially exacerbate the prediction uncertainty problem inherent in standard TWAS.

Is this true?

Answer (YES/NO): NO